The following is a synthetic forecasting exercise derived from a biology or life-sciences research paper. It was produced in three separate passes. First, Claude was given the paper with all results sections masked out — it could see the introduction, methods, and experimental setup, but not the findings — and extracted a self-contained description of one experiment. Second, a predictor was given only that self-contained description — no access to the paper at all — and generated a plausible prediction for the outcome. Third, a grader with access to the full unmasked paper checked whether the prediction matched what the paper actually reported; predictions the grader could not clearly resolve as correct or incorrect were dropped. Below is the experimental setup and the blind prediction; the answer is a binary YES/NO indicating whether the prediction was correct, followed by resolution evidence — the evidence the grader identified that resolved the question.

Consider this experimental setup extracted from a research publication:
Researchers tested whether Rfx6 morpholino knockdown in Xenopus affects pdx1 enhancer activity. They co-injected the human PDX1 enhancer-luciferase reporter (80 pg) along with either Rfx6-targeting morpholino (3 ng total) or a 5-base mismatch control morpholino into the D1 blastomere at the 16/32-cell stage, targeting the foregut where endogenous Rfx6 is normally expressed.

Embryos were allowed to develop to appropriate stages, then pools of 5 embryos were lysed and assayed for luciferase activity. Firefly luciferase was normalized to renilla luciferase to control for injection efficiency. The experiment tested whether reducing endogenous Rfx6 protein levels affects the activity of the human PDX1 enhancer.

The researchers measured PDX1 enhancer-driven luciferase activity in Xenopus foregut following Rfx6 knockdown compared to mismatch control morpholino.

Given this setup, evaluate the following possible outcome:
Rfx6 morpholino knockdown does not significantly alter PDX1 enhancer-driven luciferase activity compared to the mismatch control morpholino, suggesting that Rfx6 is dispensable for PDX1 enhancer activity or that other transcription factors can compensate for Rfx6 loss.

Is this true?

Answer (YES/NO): NO